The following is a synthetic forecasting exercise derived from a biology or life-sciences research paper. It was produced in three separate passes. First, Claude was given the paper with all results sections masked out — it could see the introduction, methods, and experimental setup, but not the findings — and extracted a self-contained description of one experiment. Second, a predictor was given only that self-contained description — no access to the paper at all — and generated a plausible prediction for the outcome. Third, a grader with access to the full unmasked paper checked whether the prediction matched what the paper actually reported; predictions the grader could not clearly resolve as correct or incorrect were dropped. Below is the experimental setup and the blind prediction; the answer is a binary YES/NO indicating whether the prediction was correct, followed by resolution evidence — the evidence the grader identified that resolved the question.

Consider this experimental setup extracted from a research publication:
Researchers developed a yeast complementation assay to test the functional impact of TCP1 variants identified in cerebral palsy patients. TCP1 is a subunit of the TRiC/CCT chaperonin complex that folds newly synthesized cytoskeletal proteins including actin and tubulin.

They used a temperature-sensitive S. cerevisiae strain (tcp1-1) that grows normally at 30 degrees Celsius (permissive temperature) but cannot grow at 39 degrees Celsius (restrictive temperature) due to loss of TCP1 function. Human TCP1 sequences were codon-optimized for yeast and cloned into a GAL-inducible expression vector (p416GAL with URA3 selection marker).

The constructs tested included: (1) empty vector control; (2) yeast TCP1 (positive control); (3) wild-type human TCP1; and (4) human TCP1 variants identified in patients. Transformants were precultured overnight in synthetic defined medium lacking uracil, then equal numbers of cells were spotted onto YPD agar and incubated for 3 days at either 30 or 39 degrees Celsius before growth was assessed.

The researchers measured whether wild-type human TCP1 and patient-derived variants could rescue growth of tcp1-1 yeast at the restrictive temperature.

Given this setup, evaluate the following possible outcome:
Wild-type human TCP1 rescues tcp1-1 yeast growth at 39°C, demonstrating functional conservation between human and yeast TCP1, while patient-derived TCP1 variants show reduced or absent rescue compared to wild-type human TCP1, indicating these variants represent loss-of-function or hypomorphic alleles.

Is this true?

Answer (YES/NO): YES